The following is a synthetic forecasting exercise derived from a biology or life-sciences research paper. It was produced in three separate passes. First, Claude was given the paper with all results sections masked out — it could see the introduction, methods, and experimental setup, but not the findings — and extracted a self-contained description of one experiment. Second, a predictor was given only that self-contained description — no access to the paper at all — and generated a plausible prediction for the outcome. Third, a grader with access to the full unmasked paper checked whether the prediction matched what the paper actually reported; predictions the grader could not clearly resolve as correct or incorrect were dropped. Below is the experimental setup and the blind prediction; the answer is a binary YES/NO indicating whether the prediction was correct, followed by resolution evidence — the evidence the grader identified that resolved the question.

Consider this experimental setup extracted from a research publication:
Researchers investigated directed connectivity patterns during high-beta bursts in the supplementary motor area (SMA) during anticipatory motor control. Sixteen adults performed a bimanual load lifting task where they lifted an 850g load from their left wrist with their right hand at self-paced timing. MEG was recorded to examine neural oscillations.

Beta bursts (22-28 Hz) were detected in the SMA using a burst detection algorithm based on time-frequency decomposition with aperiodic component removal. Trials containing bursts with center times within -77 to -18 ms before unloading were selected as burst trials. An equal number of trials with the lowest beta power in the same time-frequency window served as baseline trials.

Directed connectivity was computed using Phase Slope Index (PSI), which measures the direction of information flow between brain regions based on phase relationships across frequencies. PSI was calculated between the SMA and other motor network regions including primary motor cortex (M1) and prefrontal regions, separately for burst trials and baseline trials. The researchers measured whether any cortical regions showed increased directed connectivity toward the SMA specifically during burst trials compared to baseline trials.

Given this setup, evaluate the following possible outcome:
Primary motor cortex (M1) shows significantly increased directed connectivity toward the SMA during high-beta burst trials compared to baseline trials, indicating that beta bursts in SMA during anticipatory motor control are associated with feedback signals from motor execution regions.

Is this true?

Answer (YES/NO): YES